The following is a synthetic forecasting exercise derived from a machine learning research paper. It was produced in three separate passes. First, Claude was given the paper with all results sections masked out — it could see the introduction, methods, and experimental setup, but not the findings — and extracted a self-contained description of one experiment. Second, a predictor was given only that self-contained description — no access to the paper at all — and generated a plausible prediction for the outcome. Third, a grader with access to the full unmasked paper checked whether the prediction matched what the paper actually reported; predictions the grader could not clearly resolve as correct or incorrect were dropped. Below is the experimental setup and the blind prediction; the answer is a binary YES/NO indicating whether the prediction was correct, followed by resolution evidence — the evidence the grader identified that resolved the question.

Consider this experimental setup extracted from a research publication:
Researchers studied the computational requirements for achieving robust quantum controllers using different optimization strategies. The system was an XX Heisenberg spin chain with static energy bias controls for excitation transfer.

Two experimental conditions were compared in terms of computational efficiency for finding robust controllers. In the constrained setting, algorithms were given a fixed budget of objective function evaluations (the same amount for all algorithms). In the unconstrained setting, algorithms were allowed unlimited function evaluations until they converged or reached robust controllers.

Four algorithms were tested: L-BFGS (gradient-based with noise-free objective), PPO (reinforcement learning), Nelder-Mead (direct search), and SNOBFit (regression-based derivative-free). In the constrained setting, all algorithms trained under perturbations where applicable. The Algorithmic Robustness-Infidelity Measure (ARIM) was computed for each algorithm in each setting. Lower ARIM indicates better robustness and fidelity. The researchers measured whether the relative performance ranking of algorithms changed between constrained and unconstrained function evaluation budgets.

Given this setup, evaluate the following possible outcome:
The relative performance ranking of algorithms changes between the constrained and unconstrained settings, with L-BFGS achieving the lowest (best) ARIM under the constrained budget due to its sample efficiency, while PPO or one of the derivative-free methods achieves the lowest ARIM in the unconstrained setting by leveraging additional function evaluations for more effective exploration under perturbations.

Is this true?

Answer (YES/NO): NO